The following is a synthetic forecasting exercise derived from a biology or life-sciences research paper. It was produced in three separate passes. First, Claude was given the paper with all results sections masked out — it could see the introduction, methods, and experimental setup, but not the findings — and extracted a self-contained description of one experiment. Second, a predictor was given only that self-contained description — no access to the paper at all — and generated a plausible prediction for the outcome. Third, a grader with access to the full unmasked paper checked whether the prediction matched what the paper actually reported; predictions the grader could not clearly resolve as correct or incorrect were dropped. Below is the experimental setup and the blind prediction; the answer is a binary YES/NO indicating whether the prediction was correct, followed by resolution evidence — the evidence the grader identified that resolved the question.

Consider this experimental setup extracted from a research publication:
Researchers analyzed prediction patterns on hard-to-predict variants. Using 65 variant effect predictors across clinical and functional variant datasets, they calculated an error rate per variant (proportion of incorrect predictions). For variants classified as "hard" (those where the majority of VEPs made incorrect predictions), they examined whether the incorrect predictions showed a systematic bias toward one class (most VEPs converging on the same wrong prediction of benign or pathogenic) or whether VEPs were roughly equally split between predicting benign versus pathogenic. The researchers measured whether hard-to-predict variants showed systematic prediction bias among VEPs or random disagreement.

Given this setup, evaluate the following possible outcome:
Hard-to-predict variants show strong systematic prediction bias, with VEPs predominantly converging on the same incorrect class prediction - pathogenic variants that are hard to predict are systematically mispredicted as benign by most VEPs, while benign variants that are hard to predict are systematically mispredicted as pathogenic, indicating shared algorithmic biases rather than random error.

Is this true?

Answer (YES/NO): YES